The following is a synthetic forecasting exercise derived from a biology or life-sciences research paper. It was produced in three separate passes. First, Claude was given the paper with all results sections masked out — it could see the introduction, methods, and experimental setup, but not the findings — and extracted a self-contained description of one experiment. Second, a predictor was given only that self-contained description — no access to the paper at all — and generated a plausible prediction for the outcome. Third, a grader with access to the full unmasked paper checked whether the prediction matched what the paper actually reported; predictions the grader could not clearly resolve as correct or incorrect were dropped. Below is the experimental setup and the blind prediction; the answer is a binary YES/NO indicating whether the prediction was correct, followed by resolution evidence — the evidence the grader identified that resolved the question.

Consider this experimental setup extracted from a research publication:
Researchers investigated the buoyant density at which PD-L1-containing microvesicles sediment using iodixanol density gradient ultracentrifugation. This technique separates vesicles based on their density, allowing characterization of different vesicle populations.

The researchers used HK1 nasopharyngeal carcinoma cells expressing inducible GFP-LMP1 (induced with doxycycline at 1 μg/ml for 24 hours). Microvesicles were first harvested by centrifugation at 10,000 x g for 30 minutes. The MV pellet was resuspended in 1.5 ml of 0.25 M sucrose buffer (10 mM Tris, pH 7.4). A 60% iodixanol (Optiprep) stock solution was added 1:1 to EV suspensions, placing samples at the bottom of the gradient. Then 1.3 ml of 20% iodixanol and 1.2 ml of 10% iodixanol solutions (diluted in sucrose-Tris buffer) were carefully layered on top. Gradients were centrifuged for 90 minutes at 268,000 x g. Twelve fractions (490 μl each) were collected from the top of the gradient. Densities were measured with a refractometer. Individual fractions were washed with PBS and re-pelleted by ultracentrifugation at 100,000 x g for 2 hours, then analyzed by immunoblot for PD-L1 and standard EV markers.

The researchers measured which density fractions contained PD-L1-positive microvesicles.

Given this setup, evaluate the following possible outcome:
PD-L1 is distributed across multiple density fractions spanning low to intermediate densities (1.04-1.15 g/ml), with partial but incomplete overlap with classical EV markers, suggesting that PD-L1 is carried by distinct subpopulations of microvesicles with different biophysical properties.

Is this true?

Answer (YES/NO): NO